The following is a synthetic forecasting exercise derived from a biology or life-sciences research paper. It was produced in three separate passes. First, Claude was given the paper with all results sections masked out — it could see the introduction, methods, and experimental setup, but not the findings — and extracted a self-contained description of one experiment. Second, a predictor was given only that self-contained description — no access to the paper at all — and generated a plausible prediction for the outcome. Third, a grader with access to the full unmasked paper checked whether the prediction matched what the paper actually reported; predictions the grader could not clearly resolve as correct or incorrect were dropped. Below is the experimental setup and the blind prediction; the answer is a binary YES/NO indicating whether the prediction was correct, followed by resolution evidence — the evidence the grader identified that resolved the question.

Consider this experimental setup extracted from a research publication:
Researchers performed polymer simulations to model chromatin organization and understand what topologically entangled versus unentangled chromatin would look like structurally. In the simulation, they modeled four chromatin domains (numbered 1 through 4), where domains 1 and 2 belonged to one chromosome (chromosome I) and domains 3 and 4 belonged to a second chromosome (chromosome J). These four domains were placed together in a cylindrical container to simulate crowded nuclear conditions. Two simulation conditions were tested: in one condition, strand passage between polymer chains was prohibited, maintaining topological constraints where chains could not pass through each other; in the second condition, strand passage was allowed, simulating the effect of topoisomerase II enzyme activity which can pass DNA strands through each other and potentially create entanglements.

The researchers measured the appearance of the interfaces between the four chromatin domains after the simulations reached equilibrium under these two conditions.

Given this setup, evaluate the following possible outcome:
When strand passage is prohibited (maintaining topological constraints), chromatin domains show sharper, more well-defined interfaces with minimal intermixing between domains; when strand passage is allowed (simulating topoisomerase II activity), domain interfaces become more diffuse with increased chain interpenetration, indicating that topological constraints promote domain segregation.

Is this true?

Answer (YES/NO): YES